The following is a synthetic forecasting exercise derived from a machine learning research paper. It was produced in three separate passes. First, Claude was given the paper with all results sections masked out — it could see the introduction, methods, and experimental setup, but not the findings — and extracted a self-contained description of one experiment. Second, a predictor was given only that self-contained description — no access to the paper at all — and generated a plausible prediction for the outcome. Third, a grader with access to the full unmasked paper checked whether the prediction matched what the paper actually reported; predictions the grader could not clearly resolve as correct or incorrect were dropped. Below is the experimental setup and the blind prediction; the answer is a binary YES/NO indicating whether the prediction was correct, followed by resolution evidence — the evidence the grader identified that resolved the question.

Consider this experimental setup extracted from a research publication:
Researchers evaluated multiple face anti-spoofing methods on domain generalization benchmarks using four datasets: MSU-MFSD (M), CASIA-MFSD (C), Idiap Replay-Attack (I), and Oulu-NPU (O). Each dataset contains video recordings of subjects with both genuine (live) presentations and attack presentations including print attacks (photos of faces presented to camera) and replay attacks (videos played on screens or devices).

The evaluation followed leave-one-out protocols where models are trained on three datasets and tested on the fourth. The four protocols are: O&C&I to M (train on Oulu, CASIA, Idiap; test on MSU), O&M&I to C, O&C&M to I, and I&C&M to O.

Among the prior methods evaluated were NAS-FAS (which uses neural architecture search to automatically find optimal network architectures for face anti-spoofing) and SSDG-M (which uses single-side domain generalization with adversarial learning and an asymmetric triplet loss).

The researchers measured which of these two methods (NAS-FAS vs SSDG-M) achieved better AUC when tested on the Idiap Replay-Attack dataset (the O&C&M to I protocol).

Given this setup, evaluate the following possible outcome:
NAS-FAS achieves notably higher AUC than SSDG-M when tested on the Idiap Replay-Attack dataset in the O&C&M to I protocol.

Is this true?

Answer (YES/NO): YES